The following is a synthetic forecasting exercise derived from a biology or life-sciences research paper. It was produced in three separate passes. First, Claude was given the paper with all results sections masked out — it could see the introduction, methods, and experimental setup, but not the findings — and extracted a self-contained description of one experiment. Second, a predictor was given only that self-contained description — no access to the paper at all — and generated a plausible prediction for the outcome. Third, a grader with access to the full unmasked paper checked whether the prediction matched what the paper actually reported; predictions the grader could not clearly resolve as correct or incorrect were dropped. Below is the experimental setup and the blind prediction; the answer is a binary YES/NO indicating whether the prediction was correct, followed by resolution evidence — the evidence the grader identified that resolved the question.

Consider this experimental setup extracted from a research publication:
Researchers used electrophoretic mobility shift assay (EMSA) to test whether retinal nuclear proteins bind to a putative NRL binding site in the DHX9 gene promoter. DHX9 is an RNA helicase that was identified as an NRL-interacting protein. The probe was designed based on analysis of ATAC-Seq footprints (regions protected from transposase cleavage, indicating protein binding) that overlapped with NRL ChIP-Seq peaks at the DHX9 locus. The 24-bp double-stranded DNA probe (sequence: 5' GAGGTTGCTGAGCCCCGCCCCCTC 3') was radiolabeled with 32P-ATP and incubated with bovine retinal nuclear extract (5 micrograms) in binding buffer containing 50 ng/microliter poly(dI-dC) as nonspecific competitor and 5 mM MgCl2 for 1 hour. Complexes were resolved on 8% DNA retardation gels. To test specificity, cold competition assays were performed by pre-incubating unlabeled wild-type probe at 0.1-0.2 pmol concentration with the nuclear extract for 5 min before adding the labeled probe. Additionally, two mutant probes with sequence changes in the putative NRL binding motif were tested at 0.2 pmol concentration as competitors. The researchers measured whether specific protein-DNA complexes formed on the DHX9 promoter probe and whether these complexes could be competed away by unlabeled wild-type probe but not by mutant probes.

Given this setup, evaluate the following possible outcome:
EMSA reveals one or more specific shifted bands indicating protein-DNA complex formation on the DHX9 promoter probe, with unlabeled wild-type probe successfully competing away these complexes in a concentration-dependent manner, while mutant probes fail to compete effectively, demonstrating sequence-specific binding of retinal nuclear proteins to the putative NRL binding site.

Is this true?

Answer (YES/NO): YES